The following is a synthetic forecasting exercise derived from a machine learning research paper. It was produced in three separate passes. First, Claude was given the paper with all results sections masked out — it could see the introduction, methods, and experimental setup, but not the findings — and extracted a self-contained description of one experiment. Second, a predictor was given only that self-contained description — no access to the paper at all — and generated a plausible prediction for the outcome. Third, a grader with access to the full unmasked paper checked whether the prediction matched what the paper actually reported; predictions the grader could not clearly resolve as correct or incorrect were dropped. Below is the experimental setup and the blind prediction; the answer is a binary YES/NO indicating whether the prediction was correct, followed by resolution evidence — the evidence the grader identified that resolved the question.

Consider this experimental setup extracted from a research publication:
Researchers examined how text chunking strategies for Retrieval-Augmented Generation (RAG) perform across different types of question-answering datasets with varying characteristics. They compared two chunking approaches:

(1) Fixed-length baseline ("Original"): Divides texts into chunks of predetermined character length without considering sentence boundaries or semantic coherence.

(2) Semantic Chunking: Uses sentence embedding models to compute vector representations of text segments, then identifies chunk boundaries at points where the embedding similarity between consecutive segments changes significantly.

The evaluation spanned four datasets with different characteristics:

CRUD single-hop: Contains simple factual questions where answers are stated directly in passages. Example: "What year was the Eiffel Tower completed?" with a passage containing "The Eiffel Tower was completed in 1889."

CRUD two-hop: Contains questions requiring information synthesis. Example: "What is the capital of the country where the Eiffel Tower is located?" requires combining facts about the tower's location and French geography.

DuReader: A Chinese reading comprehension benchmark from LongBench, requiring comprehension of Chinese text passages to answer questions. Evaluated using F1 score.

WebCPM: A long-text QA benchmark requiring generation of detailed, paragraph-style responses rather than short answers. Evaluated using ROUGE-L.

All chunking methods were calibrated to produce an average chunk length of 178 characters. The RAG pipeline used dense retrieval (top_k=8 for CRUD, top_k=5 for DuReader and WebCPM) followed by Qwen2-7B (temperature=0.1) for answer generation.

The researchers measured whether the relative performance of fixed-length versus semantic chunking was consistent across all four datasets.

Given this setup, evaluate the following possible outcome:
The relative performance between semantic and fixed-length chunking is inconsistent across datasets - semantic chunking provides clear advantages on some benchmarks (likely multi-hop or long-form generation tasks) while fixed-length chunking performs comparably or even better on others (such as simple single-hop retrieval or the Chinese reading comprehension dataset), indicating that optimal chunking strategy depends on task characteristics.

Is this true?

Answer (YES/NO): NO